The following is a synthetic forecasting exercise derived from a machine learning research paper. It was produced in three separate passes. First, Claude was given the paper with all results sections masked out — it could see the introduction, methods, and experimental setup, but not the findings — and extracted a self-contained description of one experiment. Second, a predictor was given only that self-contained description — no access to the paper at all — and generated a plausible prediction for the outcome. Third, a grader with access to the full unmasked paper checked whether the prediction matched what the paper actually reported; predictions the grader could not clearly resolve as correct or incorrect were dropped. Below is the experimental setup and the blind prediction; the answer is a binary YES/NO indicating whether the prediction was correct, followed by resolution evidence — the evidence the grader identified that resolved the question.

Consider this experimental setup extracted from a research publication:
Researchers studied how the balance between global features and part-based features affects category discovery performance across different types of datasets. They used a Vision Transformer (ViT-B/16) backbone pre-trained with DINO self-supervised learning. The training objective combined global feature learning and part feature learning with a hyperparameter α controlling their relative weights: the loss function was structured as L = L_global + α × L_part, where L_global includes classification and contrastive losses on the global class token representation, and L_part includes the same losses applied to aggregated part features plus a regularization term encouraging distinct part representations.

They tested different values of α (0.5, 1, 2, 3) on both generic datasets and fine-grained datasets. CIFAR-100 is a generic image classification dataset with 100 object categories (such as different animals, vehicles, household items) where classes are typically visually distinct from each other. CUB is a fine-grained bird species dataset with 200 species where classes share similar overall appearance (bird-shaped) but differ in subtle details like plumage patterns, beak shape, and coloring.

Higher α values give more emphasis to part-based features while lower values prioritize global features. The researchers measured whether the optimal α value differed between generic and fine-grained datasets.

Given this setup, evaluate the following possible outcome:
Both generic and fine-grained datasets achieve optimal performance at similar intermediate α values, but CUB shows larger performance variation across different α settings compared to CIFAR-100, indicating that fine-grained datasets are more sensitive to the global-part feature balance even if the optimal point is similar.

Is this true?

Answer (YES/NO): NO